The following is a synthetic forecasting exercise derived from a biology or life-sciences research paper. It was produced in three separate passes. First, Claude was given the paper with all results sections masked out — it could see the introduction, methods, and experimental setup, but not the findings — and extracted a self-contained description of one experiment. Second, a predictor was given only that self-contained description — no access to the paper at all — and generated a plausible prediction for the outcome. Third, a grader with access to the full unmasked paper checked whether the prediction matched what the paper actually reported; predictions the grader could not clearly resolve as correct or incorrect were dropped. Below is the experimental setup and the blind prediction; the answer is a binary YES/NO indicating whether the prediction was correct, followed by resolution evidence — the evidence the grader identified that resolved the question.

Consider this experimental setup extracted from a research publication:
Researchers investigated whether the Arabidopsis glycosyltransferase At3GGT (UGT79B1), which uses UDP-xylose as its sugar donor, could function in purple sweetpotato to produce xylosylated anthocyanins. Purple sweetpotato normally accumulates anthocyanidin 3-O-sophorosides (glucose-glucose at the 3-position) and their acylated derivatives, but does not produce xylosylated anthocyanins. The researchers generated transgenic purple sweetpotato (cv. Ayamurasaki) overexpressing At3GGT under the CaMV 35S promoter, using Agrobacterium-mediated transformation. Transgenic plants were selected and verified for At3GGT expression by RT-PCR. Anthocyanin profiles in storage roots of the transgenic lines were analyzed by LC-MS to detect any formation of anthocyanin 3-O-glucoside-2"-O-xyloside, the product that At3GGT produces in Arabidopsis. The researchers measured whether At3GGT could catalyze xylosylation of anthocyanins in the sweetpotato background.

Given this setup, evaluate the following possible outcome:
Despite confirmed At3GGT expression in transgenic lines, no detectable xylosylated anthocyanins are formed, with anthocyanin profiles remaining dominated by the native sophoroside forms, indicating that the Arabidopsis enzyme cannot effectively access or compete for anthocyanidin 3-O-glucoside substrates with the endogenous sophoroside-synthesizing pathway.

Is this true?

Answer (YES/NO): YES